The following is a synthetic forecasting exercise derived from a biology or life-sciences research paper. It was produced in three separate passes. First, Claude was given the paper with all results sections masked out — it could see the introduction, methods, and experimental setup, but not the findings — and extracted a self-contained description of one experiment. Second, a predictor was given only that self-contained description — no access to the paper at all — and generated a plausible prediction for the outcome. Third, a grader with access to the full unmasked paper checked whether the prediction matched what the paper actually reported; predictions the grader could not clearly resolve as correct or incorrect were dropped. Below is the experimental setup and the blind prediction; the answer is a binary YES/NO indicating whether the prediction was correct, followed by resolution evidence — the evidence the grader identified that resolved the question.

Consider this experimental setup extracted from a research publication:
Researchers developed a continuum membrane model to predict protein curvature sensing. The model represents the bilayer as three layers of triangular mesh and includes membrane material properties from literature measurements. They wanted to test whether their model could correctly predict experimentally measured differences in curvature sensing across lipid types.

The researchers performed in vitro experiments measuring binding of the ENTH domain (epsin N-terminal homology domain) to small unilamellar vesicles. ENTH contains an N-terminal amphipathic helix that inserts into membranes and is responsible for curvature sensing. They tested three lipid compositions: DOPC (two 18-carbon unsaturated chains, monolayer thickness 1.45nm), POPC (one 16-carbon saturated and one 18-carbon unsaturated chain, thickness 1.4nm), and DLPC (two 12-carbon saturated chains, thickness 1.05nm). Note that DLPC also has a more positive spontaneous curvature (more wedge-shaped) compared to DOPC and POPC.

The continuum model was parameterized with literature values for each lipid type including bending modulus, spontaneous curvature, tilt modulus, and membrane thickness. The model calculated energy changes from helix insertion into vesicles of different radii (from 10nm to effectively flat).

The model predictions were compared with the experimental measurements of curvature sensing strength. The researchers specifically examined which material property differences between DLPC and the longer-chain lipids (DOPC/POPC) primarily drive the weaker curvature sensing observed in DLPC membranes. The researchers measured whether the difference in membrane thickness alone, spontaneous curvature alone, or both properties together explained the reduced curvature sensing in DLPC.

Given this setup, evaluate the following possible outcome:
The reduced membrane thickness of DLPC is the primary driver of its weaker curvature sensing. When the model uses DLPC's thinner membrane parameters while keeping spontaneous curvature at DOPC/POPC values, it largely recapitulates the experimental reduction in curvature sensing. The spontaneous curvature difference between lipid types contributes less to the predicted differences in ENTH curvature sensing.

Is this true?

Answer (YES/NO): NO